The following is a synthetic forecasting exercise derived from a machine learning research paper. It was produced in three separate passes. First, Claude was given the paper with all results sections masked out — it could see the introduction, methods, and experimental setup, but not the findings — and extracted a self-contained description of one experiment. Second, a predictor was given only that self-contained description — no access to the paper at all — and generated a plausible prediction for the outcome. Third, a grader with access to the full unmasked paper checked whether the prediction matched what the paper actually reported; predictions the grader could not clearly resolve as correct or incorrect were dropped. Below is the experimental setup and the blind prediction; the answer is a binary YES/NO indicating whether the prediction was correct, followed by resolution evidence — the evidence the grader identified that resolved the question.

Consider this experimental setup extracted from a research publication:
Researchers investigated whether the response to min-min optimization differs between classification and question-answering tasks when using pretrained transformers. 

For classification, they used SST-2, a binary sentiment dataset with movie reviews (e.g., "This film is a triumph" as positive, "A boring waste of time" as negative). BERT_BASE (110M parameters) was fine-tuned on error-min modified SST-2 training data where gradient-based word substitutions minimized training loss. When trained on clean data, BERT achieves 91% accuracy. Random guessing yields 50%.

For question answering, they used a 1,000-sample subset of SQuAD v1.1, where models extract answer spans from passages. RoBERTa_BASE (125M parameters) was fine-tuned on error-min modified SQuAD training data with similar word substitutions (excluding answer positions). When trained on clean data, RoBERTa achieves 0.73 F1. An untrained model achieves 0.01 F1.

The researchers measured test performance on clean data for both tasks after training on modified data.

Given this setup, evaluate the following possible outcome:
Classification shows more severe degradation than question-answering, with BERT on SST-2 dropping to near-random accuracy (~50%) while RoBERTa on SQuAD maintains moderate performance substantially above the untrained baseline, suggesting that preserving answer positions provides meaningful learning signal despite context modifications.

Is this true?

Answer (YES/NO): NO